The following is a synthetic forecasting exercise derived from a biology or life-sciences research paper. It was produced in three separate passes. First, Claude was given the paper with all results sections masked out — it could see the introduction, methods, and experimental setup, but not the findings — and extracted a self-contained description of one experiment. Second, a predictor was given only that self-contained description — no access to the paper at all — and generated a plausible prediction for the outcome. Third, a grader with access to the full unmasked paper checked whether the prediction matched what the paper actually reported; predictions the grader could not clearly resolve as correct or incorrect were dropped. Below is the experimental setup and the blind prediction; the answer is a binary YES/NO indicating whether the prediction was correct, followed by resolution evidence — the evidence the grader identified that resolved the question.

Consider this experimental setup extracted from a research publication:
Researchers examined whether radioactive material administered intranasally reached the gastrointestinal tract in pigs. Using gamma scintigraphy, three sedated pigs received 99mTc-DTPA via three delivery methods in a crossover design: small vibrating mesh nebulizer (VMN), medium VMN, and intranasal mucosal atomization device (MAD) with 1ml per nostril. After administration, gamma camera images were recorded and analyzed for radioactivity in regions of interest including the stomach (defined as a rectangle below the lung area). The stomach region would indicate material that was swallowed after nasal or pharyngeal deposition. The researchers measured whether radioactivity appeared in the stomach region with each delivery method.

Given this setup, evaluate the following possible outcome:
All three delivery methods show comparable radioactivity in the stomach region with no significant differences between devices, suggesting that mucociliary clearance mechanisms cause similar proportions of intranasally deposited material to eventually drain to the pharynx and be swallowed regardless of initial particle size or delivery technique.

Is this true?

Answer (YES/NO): NO